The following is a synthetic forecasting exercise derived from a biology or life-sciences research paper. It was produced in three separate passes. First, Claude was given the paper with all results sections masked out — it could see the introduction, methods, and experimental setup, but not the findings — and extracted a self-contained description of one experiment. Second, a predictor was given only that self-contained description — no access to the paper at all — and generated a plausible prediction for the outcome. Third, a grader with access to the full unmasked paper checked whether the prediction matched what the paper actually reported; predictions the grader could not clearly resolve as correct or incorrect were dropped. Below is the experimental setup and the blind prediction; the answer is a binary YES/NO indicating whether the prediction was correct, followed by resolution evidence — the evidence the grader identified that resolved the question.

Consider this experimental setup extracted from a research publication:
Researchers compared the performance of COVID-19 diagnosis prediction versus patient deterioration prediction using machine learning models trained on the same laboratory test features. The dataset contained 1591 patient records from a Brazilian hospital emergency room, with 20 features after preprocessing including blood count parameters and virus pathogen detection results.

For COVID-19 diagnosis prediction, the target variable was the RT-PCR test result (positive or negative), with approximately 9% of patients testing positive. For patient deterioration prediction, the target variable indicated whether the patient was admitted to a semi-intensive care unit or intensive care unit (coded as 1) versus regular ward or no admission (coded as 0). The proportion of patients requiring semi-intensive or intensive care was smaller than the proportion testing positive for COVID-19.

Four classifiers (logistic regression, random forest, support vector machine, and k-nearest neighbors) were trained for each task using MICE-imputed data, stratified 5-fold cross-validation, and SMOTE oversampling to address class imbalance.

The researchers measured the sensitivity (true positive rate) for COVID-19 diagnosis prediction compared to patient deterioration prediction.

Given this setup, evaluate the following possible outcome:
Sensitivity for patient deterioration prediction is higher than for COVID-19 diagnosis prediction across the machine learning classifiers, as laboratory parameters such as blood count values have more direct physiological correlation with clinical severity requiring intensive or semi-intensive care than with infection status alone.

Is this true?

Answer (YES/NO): NO